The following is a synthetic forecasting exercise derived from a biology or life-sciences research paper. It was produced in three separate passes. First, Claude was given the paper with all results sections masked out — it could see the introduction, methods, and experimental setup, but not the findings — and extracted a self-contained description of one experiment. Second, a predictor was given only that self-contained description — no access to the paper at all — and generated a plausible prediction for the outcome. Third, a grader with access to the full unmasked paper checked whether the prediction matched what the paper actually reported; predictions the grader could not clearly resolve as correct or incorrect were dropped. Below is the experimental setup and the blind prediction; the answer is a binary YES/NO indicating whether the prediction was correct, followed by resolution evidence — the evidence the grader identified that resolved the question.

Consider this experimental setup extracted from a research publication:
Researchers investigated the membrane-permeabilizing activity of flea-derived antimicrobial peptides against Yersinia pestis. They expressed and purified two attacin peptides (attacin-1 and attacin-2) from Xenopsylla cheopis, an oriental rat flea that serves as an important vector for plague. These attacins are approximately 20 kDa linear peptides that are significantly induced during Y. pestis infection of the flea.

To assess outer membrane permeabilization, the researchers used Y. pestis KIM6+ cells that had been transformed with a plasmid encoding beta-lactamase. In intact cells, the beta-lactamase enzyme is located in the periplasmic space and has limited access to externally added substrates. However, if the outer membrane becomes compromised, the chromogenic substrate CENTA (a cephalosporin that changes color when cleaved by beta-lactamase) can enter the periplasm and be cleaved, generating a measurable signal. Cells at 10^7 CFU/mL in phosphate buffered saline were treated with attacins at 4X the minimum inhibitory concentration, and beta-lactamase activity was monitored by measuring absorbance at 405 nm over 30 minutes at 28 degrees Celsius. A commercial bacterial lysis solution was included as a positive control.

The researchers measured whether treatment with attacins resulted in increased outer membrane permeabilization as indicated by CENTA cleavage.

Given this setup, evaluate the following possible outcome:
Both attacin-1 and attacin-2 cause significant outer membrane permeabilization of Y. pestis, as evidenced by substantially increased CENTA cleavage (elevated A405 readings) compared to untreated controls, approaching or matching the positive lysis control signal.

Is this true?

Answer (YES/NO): NO